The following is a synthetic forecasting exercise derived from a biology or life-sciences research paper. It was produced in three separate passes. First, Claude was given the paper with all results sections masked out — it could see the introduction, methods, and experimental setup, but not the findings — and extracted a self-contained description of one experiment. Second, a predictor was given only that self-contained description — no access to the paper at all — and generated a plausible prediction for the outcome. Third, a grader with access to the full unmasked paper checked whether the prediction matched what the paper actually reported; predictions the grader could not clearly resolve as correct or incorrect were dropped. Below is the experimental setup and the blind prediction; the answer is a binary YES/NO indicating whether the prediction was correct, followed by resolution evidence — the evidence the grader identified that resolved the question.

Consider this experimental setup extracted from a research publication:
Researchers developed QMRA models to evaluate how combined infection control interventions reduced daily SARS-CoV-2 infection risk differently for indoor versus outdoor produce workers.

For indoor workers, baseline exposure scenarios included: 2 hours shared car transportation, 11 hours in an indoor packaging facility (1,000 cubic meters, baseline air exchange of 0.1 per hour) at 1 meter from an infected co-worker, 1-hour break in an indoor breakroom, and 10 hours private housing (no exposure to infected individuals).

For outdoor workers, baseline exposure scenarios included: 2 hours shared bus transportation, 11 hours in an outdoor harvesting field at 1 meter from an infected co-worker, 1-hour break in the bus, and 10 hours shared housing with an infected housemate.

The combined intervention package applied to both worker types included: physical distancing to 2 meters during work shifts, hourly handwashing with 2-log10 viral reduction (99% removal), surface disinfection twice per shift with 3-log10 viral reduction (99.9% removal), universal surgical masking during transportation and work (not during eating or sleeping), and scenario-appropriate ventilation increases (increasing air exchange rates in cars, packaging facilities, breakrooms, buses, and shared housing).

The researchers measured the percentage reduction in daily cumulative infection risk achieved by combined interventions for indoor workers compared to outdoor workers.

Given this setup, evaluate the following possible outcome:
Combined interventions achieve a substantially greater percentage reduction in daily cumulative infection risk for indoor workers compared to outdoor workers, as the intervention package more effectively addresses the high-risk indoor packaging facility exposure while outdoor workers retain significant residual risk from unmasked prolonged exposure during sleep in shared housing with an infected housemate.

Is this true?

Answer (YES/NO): NO